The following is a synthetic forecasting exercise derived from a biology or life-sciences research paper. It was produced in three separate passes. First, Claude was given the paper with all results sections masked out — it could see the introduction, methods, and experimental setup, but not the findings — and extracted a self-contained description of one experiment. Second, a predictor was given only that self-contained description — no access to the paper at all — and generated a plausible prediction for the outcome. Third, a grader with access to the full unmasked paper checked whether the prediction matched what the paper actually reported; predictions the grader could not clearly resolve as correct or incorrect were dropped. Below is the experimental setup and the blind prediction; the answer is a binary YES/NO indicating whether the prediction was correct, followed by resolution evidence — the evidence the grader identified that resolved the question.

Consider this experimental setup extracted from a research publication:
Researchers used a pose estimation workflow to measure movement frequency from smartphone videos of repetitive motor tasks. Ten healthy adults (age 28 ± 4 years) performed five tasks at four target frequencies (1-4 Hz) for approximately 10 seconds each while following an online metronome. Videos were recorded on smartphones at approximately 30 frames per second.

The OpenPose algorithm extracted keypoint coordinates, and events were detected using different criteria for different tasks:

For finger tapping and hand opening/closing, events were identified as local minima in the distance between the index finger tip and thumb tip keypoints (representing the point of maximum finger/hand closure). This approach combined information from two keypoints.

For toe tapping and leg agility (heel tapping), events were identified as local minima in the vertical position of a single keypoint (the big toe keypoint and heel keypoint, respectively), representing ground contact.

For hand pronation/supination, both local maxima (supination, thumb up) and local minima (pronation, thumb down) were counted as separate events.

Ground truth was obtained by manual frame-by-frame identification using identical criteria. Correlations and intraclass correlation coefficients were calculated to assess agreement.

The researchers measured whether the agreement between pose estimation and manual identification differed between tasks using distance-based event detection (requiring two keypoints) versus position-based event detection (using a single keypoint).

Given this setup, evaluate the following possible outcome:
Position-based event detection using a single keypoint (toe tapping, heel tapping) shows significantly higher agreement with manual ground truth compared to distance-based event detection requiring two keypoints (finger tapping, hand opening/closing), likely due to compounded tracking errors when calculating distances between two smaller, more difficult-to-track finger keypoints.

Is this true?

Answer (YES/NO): NO